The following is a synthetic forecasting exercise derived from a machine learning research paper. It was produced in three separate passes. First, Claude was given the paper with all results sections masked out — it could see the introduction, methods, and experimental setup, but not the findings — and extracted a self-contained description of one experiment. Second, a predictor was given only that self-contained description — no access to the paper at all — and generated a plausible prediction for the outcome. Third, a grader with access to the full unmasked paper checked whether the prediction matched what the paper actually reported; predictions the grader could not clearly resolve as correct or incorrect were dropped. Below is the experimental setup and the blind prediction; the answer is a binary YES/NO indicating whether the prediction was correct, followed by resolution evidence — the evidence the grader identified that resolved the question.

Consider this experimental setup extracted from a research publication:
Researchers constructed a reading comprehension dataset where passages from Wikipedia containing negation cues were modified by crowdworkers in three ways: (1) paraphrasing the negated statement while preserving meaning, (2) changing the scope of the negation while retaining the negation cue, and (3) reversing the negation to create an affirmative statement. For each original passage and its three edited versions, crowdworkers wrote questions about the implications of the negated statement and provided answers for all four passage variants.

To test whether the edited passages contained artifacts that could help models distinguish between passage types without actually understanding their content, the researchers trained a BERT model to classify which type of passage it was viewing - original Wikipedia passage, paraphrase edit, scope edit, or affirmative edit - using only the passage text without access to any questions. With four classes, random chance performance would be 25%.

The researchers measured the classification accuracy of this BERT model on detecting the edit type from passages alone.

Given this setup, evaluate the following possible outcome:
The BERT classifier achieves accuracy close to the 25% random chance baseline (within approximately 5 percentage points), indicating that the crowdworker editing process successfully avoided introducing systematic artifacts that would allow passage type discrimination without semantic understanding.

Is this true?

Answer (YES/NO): NO